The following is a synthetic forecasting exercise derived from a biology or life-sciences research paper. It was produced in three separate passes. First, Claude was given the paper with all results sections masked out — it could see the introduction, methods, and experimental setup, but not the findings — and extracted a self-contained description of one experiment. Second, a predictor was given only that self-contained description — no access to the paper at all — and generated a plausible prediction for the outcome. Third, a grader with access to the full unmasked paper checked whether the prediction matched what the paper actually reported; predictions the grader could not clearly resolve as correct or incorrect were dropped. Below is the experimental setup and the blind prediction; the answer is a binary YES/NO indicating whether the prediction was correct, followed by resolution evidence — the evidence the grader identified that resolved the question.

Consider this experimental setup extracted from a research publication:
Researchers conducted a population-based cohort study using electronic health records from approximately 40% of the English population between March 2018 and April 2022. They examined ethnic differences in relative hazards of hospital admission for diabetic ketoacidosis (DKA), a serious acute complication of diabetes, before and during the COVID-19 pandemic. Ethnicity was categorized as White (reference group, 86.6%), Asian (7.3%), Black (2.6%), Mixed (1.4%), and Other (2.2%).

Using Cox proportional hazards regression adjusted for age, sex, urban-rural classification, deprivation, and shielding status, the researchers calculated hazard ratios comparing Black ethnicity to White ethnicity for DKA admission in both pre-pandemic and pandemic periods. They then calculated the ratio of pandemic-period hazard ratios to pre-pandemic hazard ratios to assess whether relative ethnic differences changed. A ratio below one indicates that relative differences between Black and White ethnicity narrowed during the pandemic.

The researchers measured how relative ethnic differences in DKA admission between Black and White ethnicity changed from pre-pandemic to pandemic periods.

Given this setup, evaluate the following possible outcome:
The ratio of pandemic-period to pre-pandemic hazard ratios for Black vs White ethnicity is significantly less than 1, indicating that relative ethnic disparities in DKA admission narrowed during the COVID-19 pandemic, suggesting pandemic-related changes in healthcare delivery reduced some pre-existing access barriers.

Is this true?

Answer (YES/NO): NO